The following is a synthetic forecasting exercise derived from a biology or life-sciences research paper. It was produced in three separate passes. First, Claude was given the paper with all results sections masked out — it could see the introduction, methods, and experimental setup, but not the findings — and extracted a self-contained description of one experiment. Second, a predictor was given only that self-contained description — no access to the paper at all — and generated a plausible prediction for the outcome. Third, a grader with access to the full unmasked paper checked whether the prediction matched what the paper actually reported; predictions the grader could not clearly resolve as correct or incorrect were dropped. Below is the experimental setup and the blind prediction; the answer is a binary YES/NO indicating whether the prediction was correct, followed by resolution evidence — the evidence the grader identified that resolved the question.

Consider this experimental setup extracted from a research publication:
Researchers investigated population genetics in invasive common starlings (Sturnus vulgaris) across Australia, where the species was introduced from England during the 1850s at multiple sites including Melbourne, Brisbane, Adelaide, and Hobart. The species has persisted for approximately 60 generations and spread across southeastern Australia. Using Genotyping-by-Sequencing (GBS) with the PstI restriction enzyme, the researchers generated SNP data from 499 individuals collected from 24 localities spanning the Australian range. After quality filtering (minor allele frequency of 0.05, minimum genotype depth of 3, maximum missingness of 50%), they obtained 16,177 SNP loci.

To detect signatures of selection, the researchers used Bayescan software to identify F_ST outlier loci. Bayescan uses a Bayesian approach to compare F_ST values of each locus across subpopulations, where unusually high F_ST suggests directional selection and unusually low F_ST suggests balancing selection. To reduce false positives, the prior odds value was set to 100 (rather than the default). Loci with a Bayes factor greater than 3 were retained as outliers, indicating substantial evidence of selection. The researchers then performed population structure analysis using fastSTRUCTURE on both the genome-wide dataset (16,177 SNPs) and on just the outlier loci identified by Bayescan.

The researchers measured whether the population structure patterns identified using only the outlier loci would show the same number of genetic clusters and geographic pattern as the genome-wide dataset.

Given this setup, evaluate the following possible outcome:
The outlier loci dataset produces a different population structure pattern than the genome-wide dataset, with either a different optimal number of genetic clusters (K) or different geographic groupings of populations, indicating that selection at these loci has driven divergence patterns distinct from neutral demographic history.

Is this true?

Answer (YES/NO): YES